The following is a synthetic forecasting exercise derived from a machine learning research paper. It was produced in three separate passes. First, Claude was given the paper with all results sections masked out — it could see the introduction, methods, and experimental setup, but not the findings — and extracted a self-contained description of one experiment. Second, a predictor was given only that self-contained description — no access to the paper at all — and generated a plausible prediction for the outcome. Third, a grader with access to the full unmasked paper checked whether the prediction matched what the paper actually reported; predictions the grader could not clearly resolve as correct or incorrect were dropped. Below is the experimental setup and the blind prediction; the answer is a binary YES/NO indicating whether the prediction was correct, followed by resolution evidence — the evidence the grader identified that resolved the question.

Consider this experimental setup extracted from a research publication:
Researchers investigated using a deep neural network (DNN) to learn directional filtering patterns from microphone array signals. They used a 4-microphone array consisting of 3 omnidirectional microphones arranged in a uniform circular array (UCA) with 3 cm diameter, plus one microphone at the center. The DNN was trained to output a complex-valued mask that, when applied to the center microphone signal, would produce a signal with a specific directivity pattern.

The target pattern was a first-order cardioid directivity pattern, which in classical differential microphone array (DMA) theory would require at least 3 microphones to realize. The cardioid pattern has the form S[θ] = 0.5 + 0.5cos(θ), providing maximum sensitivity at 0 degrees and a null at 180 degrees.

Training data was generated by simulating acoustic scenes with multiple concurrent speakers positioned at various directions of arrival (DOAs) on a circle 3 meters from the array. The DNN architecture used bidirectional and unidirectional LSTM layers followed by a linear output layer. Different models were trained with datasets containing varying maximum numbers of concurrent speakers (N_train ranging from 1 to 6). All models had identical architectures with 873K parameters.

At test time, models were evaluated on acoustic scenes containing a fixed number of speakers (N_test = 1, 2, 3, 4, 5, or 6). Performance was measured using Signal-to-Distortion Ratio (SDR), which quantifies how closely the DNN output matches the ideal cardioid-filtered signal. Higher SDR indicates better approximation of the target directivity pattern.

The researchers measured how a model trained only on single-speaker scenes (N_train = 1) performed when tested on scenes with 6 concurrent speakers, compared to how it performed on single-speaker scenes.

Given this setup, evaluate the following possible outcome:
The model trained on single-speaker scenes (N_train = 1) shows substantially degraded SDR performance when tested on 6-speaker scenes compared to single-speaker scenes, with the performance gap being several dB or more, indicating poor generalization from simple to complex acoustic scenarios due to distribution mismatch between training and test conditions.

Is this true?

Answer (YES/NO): YES